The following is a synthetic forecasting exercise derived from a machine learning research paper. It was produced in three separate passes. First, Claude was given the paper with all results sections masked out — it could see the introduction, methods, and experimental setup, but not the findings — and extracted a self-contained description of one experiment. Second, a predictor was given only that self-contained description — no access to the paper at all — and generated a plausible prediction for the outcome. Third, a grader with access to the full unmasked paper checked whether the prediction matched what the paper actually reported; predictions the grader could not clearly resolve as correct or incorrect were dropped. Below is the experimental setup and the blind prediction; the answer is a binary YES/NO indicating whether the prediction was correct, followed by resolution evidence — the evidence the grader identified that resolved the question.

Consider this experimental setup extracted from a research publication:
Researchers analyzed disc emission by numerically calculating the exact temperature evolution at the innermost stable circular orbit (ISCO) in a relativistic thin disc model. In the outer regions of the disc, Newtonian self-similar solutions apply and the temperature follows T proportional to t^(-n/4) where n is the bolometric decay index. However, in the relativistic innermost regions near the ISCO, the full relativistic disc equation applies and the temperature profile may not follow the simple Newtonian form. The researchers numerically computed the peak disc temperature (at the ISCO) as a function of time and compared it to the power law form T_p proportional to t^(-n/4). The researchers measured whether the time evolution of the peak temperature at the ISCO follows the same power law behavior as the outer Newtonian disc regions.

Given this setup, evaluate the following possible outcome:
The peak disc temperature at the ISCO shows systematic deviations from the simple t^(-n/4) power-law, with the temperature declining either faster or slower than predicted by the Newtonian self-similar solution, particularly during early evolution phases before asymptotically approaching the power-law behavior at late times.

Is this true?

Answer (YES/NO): NO